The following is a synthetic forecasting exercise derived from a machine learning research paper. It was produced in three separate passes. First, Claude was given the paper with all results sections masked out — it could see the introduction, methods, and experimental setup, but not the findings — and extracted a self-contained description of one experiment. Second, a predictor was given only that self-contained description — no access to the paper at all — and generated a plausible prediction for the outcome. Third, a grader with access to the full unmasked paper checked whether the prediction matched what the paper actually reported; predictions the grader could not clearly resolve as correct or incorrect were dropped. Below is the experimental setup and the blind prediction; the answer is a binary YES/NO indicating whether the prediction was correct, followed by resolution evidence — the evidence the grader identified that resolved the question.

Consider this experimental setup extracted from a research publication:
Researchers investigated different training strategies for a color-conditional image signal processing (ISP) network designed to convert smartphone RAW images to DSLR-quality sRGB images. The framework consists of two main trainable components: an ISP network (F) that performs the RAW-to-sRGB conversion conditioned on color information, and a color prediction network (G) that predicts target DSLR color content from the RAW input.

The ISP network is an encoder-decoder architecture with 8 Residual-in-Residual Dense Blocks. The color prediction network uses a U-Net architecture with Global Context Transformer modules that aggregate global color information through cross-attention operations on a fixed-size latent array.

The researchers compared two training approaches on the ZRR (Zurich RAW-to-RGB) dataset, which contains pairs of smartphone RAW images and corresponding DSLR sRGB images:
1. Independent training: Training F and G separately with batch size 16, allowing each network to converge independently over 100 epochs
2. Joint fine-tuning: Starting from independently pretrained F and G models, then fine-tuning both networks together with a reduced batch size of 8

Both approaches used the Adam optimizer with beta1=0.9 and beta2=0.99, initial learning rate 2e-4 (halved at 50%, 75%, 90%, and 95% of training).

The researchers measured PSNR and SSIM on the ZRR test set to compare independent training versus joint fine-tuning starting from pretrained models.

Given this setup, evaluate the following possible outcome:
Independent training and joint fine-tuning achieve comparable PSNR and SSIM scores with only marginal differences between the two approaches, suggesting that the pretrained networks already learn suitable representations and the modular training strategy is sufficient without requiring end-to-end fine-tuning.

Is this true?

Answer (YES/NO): YES